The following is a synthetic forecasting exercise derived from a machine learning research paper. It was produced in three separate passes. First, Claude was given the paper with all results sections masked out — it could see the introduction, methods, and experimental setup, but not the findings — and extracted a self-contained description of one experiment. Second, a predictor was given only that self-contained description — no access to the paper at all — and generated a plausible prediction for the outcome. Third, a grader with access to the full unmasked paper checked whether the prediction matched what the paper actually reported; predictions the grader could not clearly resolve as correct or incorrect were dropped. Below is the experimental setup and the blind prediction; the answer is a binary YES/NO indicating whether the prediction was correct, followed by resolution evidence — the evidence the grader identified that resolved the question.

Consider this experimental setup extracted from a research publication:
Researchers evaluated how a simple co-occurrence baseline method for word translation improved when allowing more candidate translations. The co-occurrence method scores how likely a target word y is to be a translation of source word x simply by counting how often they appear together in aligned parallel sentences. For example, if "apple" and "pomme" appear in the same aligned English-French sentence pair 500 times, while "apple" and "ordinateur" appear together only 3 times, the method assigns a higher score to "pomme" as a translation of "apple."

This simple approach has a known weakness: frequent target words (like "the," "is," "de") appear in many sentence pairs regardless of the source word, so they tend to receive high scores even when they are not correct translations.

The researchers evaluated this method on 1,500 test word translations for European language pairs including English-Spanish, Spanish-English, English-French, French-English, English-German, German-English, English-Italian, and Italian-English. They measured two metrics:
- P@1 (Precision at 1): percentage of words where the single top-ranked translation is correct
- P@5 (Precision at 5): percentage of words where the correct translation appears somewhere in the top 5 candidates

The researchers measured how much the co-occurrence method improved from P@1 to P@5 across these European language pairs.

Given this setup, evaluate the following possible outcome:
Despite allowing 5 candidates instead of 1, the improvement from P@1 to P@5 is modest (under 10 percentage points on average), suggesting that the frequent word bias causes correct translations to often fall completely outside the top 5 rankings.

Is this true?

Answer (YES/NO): NO